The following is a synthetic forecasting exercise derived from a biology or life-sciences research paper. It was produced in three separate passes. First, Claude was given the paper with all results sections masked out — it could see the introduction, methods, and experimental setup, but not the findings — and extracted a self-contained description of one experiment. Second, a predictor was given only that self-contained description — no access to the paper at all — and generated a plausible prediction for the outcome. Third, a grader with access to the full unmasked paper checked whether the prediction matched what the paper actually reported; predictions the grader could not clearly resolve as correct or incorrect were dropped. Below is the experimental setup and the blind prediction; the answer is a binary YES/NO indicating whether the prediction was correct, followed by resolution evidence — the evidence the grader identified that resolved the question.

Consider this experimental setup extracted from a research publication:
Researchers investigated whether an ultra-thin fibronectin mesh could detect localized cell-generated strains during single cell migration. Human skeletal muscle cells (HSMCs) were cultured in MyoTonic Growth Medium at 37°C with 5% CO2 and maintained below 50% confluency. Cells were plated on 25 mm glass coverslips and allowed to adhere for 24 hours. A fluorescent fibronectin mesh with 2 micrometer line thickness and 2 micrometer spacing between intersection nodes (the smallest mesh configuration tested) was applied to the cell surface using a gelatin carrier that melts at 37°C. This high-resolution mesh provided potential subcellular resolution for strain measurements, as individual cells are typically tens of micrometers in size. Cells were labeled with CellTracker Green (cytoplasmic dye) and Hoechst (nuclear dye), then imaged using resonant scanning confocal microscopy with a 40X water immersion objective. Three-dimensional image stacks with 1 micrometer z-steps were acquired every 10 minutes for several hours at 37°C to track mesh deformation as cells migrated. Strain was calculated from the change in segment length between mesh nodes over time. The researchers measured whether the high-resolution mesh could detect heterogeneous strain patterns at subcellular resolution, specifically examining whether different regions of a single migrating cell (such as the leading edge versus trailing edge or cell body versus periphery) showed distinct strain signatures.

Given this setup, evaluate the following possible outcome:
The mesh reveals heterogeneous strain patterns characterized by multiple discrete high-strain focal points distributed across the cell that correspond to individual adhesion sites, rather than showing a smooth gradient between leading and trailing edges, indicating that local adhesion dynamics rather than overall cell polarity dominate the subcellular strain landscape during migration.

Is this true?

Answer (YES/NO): NO